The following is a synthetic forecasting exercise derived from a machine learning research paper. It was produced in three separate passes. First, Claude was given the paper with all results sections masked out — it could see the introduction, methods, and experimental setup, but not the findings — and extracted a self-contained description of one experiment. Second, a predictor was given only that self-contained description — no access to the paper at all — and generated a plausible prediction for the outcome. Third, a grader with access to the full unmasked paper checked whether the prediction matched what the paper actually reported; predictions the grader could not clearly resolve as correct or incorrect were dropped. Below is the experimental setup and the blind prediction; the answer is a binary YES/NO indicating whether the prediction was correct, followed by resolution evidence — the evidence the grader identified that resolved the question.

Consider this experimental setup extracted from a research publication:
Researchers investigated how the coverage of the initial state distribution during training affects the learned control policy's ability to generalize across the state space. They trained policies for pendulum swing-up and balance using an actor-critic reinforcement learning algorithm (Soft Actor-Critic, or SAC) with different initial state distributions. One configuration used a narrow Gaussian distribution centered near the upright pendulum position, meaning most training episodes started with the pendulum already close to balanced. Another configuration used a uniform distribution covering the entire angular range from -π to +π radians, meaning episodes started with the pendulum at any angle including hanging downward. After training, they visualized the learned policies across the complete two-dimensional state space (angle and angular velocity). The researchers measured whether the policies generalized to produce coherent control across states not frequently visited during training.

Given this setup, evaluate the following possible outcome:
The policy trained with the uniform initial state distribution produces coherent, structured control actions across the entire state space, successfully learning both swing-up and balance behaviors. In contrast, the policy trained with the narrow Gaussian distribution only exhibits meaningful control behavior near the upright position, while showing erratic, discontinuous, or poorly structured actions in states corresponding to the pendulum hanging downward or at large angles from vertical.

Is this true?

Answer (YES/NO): YES